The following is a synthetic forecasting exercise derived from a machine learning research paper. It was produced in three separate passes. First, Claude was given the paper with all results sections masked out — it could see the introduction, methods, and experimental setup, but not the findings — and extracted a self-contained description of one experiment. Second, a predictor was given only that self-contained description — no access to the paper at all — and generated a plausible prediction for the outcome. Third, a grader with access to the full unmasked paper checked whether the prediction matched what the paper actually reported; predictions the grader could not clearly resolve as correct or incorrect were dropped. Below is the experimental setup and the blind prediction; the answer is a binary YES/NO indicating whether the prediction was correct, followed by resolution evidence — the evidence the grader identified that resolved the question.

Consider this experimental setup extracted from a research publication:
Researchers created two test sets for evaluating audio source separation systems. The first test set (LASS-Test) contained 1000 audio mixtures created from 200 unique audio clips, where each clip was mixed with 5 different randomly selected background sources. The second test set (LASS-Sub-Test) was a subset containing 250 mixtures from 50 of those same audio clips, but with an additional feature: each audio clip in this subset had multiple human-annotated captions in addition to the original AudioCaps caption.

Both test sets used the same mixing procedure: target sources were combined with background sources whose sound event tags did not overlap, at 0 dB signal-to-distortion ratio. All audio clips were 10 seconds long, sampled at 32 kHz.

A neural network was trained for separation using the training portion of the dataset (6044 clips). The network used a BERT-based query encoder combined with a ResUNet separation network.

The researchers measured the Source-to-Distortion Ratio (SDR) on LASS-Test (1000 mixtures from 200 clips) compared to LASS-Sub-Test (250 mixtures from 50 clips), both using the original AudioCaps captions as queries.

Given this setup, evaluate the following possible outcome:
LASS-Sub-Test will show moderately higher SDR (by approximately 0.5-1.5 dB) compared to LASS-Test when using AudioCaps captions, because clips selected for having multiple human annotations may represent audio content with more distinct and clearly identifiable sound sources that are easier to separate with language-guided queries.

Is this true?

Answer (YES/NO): YES